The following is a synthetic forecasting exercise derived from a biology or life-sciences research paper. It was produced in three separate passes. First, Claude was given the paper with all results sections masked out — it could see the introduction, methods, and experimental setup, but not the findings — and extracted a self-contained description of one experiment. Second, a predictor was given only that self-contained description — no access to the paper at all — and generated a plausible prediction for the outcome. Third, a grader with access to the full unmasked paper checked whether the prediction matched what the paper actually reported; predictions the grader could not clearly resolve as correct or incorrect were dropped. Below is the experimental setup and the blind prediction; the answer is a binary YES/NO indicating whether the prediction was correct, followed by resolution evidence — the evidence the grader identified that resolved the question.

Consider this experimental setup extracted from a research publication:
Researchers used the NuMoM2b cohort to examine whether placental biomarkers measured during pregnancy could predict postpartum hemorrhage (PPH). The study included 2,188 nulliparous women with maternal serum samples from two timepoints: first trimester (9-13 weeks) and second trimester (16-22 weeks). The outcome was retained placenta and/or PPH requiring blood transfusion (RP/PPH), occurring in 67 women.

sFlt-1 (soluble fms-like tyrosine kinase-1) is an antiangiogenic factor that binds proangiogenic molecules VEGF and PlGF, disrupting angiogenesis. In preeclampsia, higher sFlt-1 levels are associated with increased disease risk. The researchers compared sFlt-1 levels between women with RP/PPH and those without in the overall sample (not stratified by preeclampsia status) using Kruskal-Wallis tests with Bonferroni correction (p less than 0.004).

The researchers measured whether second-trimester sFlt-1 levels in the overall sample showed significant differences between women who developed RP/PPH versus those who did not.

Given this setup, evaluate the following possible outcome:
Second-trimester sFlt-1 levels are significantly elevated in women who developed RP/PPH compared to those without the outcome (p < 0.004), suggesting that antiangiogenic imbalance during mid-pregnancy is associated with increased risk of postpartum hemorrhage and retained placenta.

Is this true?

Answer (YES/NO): YES